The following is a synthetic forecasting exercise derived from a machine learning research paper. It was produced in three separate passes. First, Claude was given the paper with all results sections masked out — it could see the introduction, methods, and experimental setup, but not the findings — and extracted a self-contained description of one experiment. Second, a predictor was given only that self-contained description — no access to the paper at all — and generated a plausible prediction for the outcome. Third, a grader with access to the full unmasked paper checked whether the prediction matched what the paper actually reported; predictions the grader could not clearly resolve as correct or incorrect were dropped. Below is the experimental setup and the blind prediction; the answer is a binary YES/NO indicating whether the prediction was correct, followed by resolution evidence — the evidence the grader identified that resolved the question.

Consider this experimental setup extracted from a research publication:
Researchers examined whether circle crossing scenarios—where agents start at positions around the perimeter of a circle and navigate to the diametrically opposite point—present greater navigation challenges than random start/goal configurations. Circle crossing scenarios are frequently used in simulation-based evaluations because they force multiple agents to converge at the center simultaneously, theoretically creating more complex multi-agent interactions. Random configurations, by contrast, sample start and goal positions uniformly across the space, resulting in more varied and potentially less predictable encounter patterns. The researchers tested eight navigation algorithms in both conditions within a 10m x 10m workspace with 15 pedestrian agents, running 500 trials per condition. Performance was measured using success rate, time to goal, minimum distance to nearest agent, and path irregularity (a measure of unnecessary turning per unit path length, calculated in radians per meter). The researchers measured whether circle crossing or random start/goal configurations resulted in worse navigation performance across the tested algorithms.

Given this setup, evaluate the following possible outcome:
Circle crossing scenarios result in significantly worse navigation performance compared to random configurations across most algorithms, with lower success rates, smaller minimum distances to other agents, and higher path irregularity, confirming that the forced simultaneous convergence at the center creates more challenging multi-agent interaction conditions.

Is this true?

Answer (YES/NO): NO